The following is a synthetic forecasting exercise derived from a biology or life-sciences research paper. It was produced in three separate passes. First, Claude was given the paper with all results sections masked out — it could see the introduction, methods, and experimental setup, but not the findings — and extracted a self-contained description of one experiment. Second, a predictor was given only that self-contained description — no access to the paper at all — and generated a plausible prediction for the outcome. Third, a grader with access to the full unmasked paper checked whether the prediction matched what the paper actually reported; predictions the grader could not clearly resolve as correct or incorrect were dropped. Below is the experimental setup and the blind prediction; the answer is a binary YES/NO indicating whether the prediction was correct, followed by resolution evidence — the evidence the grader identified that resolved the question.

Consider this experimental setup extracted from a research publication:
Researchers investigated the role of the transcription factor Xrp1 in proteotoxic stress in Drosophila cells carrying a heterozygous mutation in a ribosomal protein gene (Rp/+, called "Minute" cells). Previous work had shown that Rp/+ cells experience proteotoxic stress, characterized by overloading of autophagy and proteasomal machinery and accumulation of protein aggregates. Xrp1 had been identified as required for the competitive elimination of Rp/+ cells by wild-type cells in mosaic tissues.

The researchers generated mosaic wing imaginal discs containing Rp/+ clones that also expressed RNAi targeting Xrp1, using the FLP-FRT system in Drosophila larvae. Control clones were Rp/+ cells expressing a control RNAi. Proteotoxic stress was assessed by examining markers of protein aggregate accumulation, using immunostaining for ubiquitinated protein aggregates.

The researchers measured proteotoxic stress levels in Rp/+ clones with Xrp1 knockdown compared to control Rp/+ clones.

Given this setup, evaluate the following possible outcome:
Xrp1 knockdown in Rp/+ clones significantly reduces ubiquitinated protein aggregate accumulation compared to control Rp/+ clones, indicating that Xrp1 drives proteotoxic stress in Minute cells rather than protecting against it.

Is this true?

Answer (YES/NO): YES